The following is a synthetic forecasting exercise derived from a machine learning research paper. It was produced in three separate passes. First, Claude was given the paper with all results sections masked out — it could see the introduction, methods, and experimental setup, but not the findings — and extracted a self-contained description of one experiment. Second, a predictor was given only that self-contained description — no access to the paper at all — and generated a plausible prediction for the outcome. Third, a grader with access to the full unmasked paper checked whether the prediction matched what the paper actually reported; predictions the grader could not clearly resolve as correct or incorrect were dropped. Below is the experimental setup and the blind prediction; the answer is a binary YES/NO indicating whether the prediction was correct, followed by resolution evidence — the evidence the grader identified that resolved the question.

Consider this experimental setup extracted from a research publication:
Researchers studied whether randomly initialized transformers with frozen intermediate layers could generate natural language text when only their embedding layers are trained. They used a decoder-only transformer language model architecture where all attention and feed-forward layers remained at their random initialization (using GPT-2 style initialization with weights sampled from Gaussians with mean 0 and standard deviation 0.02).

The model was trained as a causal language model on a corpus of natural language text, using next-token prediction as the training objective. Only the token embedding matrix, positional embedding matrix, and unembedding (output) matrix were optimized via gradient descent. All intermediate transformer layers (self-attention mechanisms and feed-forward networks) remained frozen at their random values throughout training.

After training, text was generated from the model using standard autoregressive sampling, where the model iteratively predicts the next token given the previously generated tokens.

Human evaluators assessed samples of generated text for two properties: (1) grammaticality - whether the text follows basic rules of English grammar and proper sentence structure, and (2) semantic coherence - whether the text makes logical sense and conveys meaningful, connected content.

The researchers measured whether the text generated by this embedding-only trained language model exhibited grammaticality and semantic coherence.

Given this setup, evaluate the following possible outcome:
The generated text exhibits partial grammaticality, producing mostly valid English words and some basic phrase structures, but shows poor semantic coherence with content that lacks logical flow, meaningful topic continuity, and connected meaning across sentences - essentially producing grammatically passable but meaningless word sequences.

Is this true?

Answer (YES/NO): NO